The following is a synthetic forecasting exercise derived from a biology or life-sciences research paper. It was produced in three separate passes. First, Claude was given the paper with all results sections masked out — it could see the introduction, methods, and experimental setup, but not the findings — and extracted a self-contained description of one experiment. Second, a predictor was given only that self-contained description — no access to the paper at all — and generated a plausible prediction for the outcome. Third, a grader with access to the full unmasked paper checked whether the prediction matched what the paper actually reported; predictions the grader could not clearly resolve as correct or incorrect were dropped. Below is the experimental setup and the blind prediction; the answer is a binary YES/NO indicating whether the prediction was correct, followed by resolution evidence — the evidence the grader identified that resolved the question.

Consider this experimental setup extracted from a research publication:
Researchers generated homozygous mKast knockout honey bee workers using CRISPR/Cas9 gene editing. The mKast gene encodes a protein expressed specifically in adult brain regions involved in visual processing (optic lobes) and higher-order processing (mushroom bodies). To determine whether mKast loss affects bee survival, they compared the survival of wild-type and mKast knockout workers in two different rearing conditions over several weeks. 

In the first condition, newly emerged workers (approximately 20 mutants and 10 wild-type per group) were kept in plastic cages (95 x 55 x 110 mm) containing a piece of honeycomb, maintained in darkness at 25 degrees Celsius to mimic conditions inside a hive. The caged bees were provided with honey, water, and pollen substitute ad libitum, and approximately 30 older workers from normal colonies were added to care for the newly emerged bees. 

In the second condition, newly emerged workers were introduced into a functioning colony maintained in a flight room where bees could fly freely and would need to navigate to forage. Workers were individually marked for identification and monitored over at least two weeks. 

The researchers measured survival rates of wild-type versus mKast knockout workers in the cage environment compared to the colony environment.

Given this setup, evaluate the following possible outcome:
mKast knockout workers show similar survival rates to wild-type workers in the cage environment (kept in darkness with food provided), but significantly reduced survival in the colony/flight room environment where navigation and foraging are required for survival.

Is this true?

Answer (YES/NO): YES